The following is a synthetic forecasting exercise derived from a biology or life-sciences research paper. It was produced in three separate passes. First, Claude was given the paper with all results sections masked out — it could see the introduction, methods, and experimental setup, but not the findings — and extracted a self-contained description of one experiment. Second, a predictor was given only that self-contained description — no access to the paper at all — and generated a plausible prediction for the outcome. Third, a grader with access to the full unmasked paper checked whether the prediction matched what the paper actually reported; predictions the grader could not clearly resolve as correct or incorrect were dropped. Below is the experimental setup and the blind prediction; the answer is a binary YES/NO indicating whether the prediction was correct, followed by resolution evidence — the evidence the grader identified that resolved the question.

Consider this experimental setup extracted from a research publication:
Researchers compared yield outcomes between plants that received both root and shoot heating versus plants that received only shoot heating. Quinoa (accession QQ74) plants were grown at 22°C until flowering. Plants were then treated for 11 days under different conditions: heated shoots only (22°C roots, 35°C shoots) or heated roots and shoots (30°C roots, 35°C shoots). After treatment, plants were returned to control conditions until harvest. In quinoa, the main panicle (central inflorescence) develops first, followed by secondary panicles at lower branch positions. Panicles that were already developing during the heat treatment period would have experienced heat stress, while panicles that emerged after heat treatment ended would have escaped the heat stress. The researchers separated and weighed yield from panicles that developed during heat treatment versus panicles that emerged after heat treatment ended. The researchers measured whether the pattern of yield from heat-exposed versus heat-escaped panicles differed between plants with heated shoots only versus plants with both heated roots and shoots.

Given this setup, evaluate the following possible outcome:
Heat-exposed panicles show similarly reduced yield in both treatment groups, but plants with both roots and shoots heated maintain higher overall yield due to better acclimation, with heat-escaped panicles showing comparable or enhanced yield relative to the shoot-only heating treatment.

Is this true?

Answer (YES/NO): NO